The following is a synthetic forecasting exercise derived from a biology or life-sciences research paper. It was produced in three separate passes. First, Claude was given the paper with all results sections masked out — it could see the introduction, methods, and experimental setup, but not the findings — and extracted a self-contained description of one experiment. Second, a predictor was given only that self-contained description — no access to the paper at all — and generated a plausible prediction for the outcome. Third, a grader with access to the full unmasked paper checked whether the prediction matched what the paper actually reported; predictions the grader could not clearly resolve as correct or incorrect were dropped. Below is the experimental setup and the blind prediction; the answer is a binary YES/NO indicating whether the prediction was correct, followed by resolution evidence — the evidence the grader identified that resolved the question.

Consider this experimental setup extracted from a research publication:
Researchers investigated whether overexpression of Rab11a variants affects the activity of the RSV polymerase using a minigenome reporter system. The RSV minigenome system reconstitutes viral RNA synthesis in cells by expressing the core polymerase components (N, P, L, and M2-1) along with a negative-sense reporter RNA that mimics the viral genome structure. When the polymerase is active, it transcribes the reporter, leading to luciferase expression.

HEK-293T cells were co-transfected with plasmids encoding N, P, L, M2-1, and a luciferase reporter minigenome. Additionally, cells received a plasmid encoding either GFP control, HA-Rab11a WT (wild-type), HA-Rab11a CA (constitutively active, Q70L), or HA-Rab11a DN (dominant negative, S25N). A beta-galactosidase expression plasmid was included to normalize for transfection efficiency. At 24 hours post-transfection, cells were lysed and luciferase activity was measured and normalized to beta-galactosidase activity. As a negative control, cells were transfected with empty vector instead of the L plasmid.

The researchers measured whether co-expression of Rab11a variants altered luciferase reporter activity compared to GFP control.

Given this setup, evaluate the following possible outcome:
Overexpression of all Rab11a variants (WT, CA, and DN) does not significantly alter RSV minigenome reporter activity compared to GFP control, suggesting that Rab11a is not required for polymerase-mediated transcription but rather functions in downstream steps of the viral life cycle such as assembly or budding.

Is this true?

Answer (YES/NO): YES